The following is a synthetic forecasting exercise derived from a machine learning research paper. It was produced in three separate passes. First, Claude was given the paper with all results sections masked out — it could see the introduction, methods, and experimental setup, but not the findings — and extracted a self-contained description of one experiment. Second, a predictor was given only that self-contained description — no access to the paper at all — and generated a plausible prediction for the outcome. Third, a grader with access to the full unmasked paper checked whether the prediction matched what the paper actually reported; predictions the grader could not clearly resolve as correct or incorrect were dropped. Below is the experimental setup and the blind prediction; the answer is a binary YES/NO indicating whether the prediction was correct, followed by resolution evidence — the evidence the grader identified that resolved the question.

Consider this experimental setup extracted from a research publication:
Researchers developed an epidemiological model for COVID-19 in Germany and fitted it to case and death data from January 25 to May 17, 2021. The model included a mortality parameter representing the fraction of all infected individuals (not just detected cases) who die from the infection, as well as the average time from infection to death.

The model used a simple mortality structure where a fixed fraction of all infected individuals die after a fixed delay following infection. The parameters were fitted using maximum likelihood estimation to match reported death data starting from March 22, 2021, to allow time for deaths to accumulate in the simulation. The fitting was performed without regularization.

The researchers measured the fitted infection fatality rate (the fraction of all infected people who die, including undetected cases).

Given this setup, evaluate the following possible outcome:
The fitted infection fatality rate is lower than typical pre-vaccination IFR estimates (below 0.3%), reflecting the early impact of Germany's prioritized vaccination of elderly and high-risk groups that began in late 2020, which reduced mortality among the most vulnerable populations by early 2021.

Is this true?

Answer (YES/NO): NO